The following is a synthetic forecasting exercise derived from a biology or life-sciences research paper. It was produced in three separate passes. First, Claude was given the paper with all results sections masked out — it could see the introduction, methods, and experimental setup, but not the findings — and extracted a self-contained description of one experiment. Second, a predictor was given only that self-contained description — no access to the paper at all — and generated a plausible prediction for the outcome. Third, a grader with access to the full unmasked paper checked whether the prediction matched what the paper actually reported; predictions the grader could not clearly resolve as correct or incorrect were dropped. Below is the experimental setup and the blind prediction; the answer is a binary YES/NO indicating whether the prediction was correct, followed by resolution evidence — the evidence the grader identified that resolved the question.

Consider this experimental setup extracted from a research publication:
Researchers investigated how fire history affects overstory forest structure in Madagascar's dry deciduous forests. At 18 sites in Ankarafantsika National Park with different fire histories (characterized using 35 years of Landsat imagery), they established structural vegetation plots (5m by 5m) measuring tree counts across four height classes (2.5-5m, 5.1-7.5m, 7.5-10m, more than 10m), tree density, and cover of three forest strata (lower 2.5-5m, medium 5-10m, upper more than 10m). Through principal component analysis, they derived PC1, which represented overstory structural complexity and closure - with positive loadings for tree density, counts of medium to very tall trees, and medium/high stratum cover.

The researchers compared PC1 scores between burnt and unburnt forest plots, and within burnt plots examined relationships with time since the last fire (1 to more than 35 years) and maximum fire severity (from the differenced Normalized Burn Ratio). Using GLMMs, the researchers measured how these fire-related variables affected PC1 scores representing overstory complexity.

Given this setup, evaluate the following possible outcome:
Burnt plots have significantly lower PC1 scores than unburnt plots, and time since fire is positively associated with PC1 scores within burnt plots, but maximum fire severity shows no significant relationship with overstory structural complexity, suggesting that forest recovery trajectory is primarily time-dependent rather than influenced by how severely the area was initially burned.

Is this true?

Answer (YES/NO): NO